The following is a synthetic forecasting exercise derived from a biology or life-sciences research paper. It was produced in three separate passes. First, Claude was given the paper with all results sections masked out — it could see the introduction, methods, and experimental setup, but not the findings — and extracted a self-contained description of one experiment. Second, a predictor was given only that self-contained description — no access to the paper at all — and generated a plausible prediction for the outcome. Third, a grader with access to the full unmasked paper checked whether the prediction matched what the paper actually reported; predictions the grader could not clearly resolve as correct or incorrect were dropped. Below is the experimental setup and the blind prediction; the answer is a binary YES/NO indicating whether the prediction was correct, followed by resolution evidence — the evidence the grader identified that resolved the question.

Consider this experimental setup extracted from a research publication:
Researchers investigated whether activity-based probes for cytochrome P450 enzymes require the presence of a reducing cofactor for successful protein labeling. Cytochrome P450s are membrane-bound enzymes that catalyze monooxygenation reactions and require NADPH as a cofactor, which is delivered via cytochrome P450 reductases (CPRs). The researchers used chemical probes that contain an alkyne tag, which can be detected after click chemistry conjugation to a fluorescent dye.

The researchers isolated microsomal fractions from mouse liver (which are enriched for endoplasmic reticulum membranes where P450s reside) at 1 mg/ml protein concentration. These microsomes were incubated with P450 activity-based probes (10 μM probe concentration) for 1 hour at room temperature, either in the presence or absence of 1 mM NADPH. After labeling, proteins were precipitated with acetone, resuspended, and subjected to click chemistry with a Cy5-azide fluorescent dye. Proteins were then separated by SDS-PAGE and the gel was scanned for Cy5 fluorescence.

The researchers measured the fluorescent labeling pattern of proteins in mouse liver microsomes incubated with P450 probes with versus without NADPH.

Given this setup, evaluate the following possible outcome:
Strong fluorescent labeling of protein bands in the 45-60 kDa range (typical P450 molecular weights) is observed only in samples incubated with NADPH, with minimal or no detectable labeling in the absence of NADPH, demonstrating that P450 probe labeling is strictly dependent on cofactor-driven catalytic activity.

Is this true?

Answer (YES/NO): YES